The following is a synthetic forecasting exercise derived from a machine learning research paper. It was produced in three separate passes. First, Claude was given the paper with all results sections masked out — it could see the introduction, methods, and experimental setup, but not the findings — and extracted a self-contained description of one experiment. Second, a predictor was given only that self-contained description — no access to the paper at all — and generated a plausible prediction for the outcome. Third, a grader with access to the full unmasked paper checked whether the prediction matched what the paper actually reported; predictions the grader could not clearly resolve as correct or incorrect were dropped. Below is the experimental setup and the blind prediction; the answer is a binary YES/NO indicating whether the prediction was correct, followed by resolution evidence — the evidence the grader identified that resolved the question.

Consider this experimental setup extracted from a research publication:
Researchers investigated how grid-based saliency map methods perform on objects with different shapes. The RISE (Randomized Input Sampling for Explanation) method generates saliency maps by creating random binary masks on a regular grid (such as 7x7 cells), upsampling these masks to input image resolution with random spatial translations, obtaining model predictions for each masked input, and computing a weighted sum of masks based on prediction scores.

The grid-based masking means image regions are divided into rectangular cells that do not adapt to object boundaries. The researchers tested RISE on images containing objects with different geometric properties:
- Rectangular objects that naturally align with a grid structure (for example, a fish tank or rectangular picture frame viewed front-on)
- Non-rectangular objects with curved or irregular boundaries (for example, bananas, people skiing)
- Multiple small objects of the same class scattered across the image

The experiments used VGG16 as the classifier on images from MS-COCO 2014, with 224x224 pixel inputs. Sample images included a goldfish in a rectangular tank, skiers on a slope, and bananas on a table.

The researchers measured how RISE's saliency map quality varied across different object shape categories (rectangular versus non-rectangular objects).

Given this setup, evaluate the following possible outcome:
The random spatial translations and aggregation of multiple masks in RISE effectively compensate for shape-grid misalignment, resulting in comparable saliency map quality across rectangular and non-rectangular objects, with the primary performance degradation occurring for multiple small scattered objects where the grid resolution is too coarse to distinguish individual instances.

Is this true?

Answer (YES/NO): NO